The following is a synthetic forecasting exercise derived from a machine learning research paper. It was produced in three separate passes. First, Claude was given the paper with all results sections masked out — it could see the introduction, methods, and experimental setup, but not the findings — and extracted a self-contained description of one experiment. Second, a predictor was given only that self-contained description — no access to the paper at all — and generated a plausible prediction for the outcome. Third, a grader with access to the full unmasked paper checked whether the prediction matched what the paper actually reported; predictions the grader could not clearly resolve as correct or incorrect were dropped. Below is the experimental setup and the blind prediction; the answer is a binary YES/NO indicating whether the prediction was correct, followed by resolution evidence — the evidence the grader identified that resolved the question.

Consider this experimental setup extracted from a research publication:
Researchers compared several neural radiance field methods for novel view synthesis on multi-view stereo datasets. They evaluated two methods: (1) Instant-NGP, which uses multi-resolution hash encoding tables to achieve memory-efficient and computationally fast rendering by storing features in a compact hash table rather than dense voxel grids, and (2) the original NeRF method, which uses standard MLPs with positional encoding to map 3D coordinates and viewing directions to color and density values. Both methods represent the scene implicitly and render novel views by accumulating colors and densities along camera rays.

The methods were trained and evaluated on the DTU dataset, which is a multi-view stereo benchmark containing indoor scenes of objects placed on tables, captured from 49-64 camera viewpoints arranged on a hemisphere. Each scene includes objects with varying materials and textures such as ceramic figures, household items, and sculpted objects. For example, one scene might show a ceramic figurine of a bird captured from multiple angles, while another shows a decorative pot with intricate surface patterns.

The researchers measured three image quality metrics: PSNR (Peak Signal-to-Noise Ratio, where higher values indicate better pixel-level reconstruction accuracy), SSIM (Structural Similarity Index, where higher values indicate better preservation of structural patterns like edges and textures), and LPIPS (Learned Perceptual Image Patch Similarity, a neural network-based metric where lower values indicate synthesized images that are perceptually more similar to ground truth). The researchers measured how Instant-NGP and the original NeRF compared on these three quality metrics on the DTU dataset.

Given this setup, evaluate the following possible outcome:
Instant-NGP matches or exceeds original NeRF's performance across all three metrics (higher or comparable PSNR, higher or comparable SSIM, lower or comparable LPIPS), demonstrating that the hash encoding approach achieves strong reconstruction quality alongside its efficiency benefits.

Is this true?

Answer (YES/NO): NO